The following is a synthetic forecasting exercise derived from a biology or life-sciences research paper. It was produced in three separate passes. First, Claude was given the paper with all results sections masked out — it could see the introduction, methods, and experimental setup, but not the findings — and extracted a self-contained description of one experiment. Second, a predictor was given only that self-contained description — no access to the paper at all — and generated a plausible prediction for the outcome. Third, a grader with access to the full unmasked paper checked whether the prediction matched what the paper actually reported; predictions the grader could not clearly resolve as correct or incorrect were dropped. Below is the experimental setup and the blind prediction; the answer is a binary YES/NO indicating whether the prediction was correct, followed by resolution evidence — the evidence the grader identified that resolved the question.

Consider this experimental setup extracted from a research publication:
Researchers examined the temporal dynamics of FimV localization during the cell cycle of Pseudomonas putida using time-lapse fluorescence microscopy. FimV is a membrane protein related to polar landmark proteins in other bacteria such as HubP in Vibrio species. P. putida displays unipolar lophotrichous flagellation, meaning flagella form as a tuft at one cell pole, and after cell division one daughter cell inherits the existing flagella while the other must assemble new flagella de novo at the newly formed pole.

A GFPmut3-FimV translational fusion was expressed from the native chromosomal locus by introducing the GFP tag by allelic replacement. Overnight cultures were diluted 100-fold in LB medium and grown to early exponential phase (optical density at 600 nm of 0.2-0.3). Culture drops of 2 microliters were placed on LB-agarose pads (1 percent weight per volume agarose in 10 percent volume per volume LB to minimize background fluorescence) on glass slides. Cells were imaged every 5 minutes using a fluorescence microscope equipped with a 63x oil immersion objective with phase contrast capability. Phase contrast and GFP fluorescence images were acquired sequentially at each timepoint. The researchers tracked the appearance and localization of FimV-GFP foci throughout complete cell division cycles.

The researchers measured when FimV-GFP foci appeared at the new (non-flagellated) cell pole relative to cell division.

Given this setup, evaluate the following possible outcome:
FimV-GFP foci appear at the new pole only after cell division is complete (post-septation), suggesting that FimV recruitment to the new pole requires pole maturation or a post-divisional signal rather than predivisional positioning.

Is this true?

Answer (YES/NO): NO